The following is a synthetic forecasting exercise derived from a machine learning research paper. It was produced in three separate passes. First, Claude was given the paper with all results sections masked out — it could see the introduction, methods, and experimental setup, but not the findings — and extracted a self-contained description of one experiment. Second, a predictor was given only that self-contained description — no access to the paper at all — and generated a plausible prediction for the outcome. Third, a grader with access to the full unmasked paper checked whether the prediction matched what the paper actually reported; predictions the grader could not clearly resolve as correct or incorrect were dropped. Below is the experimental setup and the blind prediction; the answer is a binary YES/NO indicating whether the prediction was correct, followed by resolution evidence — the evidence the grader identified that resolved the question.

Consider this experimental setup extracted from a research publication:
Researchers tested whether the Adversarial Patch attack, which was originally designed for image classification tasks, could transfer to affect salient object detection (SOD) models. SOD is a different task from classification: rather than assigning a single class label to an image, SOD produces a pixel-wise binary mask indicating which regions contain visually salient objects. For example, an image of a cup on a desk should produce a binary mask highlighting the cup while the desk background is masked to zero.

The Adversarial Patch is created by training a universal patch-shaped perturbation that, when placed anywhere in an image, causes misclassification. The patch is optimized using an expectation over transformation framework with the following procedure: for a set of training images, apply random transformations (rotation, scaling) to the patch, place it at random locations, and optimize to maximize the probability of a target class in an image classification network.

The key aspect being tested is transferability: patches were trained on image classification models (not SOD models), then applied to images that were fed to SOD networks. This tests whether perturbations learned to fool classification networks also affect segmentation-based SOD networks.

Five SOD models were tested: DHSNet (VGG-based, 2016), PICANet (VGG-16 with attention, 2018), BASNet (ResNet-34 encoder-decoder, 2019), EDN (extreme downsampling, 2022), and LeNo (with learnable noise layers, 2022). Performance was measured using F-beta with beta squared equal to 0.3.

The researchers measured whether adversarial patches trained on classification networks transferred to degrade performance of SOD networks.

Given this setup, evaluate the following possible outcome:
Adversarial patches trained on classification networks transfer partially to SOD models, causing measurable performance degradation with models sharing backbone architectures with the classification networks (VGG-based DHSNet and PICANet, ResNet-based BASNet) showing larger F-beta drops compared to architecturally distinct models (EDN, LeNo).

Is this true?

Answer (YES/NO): NO